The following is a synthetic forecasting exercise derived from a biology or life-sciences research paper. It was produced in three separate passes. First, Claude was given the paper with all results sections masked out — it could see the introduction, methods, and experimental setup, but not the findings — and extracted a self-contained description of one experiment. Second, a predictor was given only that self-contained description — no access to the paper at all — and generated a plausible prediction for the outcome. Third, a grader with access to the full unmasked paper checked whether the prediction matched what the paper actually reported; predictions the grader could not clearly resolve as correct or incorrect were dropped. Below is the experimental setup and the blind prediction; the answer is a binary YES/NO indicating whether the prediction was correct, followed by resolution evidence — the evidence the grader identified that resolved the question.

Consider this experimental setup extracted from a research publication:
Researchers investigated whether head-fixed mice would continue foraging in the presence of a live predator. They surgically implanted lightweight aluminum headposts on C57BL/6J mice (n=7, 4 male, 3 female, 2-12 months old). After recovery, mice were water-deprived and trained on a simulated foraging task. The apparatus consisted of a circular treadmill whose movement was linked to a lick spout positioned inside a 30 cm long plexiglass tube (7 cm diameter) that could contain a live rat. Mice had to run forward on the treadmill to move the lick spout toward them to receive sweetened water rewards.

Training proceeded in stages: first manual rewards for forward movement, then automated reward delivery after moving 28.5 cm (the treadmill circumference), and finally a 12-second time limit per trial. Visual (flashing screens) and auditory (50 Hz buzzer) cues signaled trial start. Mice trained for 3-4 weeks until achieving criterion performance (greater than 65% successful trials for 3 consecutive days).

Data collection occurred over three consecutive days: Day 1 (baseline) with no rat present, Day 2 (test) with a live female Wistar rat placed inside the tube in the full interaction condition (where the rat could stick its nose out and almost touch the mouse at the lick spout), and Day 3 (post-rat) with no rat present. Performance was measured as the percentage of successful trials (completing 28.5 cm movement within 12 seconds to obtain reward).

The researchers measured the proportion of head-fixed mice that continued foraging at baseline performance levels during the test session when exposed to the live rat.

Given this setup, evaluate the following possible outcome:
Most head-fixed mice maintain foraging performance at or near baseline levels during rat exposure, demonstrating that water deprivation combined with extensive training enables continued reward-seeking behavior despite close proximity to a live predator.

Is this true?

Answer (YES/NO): YES